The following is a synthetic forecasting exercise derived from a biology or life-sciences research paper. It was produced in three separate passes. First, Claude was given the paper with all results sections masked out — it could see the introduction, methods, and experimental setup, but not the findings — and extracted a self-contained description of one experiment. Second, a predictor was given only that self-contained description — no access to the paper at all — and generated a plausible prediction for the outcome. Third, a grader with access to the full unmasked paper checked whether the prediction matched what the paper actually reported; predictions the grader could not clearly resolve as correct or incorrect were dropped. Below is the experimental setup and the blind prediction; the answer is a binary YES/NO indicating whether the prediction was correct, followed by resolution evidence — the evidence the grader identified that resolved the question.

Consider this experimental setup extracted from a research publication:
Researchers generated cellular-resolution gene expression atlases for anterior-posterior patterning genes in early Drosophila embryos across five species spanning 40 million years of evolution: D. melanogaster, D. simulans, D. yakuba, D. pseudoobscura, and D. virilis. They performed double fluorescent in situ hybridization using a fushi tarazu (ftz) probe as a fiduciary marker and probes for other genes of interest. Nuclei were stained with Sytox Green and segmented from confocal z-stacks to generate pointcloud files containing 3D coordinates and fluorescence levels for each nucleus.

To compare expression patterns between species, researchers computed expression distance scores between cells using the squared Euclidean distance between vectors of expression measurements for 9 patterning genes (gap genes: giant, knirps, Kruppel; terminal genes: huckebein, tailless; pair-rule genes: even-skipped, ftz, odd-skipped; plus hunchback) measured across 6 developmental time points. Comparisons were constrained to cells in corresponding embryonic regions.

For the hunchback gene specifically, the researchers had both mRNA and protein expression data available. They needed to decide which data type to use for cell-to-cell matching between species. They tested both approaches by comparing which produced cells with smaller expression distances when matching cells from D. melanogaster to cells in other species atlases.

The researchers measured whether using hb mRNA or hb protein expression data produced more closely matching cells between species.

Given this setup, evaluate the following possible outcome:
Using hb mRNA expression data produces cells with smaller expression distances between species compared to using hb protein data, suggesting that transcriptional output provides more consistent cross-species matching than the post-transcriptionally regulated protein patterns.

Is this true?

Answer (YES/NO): NO